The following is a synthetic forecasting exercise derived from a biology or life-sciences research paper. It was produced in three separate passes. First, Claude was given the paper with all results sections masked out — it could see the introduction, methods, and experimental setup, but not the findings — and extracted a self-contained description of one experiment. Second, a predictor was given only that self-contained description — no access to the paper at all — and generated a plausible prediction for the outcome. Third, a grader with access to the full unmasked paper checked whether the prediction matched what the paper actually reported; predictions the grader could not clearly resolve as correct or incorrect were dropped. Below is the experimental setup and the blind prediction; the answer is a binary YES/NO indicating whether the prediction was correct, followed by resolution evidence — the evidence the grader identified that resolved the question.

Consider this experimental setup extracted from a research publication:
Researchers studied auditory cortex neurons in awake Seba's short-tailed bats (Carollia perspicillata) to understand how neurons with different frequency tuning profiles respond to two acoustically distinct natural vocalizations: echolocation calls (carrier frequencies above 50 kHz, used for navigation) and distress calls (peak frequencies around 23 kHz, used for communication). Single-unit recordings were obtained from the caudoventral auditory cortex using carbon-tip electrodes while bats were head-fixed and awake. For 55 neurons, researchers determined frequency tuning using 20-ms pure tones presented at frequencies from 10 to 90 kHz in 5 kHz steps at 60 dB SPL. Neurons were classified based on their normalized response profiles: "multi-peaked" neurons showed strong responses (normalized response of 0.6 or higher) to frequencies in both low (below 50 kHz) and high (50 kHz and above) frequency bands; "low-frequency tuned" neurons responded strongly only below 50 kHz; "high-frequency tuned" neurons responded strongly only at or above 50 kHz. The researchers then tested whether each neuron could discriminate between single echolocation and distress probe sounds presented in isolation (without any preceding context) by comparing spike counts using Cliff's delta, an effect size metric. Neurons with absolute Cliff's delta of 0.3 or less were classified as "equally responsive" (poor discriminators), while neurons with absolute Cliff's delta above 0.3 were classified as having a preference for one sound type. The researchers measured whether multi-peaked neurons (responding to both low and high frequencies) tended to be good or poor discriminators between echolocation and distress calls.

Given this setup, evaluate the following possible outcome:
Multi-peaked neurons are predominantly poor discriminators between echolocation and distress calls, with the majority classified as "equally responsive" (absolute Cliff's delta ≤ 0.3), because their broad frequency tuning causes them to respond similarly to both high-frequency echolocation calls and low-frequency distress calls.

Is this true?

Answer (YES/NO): YES